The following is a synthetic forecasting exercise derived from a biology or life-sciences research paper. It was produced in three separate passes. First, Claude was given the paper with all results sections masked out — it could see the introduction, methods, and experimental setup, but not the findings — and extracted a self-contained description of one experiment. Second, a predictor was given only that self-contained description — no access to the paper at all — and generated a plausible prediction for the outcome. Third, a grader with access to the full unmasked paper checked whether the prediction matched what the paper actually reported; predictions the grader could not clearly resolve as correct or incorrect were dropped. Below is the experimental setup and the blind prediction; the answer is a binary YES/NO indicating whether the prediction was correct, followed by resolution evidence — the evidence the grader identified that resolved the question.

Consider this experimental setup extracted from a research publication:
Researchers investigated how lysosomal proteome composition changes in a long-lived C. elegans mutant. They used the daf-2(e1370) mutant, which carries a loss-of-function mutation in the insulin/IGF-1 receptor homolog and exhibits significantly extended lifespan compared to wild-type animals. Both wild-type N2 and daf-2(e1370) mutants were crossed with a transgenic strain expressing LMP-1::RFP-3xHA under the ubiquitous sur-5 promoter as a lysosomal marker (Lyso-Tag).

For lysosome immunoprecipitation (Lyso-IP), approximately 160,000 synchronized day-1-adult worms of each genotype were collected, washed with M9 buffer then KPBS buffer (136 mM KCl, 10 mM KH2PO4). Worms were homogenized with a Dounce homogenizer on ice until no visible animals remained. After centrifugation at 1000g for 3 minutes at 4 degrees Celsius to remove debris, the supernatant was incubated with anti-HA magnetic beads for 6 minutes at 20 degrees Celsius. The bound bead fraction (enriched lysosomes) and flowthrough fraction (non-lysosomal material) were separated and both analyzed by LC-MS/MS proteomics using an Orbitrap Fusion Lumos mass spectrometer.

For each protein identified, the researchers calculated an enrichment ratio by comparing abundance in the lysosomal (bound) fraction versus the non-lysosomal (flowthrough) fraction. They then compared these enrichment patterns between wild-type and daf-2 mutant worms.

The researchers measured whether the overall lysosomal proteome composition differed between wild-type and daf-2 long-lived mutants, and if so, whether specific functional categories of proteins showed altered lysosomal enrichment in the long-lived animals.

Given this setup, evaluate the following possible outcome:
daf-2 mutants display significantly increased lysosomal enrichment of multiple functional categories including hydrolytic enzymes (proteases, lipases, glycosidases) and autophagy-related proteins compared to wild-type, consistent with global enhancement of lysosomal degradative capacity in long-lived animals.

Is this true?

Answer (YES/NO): NO